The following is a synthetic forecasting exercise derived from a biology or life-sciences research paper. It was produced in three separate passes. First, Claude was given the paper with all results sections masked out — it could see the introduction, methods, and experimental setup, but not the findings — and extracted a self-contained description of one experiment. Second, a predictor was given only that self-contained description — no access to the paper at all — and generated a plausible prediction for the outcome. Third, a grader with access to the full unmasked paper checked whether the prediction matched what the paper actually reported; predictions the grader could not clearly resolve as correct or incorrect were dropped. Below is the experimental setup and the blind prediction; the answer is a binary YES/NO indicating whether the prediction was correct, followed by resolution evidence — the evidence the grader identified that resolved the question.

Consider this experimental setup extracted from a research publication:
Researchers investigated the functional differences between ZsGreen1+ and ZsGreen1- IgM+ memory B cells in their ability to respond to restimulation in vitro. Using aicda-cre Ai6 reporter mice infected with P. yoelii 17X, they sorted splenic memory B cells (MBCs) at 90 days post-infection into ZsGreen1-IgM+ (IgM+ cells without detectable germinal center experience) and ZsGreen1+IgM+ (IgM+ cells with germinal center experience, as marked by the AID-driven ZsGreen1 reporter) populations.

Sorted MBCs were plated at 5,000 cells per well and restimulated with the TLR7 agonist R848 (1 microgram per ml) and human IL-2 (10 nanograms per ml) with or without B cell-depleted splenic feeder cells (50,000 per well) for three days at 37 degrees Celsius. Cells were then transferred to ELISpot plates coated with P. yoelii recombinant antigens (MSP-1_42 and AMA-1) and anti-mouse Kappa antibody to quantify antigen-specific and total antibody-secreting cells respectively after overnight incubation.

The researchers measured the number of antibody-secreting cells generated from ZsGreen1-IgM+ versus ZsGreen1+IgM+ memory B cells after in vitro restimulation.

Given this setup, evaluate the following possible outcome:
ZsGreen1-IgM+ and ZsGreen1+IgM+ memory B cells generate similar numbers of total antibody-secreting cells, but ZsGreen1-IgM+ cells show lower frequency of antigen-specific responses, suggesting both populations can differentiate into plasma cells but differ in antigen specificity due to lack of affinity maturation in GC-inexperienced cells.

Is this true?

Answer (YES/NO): NO